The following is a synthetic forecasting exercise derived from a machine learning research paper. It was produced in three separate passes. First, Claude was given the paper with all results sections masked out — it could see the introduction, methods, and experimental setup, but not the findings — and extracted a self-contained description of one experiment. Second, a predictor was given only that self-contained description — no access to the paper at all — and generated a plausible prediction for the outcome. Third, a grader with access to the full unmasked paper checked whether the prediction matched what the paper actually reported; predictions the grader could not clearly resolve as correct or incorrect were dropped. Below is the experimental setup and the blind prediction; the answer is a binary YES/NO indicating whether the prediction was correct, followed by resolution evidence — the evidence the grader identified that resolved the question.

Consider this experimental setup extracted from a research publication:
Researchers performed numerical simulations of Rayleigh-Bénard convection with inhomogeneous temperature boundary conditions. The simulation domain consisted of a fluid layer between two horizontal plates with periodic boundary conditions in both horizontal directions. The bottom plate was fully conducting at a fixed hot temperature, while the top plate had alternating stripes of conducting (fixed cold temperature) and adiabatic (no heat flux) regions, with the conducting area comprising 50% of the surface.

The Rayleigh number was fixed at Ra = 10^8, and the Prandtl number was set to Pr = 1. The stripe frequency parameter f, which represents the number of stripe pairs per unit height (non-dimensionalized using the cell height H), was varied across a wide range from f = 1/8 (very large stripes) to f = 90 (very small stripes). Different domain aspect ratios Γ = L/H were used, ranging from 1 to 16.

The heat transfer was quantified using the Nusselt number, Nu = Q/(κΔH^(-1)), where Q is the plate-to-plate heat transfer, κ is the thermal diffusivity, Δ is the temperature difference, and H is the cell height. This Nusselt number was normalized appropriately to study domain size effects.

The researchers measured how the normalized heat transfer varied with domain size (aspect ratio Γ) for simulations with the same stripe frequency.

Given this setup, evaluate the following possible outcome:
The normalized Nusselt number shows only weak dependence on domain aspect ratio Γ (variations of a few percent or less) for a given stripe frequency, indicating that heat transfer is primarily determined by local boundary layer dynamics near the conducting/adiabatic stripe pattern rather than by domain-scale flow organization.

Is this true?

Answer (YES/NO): YES